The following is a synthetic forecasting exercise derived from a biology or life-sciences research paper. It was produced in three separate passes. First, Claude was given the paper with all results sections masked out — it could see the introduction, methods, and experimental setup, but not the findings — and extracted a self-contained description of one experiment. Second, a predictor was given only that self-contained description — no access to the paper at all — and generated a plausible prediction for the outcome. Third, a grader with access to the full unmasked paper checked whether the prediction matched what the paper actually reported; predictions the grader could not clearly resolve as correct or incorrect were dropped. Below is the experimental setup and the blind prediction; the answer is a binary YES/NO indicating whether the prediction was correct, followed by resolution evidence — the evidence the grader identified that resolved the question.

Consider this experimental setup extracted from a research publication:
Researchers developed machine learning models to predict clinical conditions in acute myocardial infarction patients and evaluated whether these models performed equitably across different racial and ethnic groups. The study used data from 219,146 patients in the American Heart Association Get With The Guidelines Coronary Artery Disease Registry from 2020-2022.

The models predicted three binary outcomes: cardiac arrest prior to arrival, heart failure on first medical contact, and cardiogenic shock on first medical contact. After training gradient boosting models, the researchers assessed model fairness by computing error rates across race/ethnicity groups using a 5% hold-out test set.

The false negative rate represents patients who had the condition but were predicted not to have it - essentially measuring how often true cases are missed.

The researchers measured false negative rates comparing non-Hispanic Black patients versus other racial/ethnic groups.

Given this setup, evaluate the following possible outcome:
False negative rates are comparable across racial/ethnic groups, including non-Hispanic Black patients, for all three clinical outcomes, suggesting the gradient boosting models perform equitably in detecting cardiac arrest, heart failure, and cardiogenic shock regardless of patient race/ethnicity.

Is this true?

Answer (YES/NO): NO